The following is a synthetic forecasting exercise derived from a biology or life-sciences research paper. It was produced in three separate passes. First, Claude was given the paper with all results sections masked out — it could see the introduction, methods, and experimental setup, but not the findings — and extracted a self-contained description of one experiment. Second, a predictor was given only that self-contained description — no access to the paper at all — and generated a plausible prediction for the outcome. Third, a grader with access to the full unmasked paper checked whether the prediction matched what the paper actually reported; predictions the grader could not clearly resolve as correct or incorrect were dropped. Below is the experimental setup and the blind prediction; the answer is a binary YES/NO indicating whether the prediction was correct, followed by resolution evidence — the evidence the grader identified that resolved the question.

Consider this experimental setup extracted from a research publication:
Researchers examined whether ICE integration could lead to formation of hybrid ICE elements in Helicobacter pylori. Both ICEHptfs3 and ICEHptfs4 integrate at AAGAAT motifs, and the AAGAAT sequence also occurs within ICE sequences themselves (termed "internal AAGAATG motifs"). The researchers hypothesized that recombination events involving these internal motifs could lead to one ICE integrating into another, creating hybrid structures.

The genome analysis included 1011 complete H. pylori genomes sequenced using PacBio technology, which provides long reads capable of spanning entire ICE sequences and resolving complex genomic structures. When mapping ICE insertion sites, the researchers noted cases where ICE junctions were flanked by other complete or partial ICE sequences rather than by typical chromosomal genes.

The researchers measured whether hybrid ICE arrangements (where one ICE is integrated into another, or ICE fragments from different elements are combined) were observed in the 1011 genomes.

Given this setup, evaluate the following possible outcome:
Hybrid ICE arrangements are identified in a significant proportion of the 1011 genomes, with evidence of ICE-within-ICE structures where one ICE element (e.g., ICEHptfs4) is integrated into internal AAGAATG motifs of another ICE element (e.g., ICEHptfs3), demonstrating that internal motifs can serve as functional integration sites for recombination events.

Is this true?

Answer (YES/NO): YES